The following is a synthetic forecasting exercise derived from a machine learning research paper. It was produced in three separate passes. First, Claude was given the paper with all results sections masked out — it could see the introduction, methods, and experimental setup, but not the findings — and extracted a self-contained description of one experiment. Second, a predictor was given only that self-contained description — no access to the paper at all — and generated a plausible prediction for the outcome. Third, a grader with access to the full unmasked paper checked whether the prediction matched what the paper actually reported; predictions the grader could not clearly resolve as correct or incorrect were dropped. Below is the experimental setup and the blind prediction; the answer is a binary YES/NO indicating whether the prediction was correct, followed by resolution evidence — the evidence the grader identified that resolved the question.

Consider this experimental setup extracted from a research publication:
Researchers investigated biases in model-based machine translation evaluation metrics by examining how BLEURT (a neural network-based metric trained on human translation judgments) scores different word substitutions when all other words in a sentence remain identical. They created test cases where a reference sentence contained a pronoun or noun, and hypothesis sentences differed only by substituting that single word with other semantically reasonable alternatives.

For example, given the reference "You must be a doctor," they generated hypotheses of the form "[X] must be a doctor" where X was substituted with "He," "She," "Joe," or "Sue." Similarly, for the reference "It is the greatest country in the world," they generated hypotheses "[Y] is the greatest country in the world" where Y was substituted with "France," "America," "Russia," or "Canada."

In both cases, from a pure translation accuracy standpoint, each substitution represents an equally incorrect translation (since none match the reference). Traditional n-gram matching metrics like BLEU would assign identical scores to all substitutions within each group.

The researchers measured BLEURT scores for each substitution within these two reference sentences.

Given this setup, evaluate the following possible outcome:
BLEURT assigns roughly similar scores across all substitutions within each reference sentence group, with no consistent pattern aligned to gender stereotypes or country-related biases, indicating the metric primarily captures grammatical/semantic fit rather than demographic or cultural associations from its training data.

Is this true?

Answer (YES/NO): NO